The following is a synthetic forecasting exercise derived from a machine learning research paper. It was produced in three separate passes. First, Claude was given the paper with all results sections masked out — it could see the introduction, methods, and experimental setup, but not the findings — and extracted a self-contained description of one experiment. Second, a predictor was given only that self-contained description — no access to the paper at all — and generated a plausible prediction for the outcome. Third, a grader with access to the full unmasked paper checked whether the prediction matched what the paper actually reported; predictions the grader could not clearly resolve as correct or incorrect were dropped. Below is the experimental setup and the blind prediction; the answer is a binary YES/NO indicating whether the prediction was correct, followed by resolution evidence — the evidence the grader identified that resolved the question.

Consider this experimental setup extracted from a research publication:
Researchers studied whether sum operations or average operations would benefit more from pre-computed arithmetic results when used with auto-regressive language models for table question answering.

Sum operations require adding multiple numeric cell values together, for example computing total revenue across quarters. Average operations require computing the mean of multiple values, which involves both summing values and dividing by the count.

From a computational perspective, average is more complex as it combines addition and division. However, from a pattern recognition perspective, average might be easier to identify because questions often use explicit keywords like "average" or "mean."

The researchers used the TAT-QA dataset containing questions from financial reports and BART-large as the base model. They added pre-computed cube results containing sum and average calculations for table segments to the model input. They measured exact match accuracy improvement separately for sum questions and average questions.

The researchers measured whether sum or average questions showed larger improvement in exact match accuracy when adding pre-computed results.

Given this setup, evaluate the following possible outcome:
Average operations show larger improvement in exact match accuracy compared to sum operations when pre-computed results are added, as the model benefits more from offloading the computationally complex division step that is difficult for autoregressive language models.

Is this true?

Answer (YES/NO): YES